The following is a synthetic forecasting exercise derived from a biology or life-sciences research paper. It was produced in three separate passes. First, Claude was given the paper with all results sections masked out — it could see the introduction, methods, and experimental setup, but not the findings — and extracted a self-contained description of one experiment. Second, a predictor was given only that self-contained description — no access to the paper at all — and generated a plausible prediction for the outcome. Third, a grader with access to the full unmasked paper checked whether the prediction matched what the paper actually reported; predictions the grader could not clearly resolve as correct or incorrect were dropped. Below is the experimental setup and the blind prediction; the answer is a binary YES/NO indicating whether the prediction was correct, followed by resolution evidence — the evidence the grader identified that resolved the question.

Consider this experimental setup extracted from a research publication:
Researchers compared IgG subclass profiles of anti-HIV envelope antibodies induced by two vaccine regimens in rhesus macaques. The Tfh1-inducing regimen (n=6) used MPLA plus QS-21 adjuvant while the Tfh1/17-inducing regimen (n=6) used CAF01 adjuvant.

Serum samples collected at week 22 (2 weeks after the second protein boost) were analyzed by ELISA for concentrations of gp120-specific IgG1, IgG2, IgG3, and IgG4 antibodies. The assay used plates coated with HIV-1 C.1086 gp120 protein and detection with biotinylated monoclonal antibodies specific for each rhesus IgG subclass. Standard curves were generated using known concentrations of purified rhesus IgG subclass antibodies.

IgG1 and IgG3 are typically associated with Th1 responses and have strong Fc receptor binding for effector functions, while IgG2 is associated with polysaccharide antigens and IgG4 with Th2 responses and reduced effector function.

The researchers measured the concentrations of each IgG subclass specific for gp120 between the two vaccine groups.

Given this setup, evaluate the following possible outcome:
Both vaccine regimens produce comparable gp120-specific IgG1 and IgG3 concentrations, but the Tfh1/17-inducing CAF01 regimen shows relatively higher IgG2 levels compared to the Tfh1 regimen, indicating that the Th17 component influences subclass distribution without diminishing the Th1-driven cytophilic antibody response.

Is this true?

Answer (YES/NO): NO